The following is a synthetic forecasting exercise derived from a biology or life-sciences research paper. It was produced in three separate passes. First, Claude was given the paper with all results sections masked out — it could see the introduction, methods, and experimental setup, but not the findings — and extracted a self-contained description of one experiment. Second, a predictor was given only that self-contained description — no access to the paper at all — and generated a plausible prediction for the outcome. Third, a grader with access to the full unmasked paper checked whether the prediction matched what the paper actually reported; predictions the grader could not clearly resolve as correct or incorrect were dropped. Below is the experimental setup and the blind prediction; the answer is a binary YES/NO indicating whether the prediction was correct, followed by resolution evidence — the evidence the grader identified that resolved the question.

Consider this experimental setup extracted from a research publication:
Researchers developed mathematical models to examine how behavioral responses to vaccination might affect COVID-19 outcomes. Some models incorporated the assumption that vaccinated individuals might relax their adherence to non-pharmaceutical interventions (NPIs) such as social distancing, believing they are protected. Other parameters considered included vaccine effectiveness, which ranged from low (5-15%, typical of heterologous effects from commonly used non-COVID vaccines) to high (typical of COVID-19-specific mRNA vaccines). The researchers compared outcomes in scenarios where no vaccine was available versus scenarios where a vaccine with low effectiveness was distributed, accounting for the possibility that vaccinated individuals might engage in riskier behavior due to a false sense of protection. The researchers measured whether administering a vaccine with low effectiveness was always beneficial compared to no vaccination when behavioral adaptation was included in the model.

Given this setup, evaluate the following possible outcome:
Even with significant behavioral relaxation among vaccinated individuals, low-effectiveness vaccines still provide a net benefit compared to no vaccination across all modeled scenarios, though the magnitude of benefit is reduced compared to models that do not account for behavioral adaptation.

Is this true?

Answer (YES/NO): NO